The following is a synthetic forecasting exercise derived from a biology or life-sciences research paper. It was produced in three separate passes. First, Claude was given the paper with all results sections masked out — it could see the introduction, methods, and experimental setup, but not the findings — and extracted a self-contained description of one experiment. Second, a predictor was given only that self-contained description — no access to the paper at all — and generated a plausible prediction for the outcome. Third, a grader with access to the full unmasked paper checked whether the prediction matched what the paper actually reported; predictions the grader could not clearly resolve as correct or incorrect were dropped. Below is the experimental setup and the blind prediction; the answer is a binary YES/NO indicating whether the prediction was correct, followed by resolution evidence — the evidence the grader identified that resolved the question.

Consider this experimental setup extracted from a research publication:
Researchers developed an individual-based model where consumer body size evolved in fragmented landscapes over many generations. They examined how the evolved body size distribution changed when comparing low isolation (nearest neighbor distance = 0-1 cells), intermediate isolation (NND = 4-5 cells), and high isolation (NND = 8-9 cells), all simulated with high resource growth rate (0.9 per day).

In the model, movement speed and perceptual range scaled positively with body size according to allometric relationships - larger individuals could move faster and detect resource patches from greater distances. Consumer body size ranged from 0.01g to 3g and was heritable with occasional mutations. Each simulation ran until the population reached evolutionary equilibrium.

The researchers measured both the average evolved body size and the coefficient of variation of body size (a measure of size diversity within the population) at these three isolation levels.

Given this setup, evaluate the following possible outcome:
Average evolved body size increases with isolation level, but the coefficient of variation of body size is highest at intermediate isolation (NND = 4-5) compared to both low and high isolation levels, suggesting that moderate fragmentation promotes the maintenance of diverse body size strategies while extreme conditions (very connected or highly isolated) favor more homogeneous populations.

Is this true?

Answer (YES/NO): YES